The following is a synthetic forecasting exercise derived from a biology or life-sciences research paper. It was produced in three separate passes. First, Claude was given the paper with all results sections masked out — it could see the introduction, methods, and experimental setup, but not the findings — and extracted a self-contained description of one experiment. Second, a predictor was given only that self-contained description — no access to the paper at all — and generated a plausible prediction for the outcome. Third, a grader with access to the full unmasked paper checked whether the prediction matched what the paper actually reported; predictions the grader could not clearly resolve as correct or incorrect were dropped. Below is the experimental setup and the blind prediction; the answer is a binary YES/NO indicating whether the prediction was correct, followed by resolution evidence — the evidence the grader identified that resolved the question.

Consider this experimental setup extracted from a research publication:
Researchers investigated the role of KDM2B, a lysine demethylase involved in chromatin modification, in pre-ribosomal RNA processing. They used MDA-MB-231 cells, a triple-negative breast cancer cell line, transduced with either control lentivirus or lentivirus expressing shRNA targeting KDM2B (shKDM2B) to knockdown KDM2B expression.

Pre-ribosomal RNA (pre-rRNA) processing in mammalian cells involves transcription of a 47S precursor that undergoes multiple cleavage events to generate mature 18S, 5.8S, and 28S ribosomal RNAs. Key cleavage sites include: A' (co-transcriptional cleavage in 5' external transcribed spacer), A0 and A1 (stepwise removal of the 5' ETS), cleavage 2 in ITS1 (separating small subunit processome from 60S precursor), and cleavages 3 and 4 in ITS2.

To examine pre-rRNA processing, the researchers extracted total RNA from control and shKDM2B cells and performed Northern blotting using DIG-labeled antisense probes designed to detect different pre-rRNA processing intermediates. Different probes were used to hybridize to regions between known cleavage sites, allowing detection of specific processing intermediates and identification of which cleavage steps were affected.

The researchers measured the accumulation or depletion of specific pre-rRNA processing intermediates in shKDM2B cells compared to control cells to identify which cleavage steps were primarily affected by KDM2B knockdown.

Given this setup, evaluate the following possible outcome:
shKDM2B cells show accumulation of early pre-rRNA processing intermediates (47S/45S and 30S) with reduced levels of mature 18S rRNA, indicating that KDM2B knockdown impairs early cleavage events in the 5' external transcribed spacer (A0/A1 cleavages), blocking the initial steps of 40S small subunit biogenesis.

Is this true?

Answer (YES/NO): NO